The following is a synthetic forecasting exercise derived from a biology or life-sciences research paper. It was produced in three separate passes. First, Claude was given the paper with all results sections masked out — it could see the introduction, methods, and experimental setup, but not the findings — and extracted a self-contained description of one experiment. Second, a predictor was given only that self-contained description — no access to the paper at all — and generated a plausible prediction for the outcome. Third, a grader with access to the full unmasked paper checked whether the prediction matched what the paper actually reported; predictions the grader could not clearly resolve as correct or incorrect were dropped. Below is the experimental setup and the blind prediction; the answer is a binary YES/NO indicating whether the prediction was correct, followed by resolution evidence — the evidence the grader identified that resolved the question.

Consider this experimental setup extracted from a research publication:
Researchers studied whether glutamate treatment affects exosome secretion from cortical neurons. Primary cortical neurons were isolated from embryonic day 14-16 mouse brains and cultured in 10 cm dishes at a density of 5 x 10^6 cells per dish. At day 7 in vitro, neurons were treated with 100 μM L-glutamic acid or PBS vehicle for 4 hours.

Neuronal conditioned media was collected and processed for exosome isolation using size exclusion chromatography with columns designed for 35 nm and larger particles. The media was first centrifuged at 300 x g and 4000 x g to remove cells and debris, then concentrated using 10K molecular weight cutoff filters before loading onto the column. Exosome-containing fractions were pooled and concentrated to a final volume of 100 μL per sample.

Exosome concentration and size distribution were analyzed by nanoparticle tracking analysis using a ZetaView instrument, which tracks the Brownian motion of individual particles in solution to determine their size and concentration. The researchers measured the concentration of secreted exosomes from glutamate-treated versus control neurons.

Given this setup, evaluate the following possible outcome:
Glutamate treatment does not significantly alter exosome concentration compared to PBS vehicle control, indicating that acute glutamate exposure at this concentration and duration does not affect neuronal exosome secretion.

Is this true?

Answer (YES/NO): NO